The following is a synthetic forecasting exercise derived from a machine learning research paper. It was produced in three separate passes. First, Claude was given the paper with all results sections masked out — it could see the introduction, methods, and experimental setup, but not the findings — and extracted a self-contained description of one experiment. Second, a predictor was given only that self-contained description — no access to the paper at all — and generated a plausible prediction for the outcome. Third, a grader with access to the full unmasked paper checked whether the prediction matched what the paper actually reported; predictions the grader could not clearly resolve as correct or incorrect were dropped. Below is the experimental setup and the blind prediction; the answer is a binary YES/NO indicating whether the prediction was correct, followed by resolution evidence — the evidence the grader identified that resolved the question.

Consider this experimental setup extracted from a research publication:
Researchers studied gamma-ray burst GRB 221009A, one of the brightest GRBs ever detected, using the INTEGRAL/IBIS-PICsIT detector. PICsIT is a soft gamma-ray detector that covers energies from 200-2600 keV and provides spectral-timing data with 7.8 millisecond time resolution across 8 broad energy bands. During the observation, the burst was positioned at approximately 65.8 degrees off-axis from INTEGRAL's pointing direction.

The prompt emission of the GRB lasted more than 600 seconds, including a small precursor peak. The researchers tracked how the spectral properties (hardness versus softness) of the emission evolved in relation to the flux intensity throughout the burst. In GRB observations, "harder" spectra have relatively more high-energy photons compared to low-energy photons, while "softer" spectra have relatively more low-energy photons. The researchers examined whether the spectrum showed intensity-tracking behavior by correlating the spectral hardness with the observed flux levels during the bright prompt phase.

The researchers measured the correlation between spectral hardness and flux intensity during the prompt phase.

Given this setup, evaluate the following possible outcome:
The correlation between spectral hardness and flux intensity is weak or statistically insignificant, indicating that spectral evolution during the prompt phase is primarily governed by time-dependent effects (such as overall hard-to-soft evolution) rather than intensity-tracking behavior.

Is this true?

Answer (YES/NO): NO